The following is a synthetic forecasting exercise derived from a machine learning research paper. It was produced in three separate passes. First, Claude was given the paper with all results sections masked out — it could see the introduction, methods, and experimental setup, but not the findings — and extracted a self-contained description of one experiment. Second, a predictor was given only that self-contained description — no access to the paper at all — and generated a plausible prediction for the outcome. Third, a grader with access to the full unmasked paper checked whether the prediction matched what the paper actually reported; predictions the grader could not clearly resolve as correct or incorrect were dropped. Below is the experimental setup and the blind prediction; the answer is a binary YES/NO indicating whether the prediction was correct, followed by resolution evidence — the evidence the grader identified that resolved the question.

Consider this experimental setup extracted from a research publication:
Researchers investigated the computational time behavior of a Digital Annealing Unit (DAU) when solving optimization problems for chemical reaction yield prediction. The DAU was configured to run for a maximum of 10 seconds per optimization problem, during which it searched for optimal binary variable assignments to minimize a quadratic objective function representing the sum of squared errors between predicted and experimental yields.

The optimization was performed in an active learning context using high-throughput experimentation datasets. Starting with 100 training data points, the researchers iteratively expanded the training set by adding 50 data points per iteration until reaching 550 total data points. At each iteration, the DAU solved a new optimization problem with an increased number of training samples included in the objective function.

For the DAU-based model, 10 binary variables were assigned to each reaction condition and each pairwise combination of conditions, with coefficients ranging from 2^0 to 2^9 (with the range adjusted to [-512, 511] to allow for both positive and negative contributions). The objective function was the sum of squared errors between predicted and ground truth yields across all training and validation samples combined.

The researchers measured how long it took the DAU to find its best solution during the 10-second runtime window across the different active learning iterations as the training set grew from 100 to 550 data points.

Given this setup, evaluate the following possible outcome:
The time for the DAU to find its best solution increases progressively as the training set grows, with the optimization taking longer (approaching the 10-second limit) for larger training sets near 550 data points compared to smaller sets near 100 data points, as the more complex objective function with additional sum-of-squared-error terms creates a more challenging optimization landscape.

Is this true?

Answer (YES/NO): NO